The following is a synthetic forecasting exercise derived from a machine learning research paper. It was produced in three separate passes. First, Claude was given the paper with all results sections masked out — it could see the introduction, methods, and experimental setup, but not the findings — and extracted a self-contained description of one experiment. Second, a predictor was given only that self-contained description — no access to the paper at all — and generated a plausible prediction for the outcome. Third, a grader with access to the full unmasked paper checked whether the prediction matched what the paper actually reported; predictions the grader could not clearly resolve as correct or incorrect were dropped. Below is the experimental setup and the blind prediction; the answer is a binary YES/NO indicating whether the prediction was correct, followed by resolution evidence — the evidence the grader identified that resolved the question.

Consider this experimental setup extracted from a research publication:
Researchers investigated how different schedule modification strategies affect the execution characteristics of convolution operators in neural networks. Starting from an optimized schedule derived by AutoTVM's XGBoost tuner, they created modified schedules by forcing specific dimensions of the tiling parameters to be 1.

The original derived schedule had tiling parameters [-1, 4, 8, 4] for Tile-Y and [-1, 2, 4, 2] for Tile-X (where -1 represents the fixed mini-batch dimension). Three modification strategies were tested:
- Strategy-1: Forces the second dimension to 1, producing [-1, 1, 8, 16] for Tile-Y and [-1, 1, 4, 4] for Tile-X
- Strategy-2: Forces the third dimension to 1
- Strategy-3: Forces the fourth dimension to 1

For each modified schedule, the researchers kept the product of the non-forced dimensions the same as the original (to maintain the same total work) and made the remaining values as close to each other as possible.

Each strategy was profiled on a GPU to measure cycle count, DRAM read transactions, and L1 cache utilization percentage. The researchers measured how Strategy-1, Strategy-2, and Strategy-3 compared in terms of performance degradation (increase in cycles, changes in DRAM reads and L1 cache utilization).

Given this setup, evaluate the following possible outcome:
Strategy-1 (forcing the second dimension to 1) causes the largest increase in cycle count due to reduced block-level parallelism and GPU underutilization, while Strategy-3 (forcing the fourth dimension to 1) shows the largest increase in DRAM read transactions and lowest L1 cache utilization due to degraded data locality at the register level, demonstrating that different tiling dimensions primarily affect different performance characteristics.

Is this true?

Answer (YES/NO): NO